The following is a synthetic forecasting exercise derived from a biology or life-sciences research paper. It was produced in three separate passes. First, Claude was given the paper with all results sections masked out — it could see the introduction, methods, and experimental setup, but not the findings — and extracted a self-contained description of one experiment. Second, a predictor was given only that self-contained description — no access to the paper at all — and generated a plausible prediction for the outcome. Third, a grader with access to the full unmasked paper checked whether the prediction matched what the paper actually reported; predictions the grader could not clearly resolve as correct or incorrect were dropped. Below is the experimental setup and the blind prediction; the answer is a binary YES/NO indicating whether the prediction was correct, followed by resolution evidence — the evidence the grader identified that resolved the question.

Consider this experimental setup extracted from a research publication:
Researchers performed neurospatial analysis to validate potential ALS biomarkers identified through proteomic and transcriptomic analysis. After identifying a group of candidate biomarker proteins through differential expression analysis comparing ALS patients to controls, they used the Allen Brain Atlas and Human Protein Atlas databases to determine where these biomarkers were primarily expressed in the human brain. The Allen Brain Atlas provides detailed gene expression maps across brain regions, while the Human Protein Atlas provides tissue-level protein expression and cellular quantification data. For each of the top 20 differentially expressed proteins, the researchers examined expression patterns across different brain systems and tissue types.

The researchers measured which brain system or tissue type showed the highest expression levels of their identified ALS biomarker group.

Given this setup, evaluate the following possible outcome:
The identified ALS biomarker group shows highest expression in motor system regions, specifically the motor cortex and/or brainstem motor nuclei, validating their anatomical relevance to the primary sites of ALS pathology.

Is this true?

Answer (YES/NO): NO